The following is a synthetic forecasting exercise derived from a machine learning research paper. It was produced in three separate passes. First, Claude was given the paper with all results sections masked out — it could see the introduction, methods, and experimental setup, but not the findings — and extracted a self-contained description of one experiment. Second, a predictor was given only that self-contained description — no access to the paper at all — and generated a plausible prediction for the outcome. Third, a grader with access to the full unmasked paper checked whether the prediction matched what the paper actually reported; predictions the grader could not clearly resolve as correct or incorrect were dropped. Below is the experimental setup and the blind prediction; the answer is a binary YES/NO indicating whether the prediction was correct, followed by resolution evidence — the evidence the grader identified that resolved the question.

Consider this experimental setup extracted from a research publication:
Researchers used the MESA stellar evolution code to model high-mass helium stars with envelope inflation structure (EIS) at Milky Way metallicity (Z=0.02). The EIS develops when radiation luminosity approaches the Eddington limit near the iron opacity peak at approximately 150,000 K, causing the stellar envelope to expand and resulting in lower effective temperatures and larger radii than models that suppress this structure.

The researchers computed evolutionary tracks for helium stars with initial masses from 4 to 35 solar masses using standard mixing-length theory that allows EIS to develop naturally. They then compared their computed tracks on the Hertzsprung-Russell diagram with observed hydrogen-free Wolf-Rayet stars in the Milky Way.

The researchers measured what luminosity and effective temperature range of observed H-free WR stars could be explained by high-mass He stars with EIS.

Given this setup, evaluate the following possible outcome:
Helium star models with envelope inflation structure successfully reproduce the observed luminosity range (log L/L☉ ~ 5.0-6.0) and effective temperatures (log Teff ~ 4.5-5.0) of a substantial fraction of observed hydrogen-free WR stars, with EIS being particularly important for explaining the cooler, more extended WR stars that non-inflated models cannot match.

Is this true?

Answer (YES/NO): NO